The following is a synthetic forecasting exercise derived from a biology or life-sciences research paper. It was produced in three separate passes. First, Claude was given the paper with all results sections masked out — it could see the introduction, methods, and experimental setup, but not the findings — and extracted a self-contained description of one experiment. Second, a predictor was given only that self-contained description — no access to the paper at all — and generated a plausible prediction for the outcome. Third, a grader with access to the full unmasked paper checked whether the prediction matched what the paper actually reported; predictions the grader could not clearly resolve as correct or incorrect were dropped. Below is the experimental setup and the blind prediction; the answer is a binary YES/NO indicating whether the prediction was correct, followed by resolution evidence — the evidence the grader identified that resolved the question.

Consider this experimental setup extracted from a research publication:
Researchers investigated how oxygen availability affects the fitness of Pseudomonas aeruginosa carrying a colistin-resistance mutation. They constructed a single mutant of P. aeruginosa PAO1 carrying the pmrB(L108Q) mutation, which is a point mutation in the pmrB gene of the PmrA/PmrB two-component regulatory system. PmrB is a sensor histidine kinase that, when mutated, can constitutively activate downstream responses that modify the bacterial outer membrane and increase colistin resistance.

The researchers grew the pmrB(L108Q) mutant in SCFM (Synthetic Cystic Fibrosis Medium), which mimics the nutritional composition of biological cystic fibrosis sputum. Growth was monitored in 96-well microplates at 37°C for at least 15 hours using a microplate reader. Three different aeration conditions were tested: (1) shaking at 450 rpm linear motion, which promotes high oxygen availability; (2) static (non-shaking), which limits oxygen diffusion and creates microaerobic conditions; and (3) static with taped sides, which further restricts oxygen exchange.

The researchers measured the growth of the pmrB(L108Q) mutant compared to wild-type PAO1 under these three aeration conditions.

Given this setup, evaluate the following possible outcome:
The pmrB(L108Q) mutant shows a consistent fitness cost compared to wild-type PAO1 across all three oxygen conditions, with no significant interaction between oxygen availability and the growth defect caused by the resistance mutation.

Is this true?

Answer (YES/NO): NO